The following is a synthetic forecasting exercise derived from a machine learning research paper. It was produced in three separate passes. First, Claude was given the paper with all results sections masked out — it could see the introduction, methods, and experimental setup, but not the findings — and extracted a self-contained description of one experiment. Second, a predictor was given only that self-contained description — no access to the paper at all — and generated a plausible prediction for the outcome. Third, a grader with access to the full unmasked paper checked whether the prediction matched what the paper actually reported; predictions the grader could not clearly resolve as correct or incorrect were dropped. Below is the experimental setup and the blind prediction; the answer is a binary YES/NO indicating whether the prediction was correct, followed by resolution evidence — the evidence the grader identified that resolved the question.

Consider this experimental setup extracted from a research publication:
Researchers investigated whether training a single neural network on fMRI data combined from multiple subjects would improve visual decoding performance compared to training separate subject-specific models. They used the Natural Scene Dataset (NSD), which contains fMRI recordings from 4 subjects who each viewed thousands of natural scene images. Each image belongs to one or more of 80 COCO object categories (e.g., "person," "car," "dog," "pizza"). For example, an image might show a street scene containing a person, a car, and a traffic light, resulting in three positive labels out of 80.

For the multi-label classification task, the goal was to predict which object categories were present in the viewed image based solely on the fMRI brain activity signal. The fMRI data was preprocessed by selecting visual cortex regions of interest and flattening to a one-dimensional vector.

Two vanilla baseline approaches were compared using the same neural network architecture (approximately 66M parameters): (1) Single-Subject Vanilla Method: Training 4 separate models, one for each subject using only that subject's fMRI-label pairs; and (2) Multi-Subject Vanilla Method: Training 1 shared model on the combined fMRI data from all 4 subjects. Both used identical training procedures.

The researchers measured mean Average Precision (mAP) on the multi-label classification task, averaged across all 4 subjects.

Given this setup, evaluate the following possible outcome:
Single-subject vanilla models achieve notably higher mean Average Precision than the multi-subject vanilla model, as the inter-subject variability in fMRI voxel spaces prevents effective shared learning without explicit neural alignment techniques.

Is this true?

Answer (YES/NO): YES